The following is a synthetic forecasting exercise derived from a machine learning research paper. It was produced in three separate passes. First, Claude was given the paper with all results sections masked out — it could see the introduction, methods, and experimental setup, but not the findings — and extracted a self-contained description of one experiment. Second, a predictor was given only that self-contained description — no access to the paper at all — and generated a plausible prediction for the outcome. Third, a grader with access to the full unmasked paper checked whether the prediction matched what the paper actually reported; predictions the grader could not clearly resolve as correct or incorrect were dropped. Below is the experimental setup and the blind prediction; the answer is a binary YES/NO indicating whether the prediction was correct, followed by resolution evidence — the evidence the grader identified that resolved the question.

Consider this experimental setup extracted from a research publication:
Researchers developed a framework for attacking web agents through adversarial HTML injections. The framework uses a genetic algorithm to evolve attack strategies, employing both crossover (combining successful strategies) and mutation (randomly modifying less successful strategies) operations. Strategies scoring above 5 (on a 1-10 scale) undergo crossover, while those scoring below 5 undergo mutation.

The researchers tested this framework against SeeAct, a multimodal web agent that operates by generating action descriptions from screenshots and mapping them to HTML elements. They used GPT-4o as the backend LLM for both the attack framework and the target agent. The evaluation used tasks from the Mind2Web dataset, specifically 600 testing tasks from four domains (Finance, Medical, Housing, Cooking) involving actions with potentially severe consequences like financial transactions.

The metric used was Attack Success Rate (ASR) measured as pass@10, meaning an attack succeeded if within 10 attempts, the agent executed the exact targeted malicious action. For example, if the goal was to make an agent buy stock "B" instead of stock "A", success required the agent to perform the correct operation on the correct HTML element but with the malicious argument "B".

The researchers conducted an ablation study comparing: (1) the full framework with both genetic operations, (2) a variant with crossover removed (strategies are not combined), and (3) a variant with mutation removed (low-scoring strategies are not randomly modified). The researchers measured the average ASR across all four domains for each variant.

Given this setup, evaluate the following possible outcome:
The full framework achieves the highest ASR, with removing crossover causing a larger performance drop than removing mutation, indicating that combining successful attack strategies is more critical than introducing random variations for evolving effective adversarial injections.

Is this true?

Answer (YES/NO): YES